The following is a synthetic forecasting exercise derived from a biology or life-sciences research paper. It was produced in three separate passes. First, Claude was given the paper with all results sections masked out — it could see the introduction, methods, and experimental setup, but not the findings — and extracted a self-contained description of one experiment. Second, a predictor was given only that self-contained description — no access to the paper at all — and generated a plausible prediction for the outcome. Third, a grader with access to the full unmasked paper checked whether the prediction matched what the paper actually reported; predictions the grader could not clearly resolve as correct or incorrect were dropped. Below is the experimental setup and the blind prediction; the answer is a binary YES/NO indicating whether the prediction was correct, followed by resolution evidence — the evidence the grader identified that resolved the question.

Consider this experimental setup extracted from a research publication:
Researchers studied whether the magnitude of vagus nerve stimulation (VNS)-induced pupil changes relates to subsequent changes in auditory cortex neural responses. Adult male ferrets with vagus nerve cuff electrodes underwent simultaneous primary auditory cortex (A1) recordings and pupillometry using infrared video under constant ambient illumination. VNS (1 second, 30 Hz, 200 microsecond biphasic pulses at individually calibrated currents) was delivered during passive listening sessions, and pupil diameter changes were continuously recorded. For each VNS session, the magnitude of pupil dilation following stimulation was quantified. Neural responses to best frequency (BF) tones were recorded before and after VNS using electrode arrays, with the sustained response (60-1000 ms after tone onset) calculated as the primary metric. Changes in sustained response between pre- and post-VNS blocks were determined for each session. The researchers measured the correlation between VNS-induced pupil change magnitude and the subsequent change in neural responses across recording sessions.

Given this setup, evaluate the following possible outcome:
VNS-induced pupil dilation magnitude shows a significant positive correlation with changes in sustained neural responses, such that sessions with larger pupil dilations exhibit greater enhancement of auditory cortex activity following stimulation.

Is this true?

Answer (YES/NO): NO